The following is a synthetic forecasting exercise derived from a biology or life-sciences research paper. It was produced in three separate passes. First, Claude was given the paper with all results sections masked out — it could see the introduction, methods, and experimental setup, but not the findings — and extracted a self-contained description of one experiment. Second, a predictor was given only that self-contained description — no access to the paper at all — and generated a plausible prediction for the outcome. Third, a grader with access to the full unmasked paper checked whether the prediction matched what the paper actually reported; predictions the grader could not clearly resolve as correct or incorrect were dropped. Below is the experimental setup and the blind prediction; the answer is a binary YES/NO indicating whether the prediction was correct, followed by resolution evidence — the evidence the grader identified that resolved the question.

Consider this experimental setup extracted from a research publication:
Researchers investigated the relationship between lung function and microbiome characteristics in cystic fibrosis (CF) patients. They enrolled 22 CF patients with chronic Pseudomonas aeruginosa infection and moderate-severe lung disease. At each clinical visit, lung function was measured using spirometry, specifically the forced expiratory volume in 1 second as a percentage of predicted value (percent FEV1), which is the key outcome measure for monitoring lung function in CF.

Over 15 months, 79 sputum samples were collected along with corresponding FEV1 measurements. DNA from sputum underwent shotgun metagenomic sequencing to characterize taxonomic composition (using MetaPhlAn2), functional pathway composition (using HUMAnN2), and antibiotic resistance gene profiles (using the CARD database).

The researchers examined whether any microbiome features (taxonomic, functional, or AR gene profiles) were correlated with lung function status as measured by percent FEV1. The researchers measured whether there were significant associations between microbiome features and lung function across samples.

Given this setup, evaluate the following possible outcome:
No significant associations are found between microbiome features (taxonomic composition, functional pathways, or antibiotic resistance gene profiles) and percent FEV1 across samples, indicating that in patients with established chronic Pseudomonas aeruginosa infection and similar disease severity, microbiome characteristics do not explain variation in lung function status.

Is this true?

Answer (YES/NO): YES